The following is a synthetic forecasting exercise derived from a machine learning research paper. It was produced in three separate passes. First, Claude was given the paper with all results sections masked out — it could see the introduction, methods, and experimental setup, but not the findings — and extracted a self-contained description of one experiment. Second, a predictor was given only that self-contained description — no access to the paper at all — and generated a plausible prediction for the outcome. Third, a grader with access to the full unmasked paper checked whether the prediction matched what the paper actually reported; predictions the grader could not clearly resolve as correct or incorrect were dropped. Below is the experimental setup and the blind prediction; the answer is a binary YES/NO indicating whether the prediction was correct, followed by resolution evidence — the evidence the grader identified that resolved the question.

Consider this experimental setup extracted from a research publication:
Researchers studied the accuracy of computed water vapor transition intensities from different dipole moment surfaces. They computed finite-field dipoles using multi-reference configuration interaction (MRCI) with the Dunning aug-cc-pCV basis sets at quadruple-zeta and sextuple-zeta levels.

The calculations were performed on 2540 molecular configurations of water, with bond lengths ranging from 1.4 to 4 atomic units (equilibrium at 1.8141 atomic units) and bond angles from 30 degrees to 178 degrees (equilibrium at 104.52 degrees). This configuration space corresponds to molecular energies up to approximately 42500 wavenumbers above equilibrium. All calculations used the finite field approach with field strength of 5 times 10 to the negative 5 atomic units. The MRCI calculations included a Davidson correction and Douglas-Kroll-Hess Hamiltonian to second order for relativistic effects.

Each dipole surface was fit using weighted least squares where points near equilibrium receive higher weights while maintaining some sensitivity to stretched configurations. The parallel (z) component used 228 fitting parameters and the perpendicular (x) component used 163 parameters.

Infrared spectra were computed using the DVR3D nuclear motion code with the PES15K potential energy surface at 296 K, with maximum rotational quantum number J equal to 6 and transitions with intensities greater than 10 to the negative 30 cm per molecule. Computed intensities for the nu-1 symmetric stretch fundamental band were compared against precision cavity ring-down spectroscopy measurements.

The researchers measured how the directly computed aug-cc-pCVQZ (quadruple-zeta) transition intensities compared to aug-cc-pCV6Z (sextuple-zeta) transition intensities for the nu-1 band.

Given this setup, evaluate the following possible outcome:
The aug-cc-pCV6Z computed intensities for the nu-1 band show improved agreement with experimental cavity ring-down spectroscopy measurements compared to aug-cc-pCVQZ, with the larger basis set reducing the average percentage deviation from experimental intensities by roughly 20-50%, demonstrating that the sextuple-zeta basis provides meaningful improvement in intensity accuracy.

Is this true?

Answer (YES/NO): NO